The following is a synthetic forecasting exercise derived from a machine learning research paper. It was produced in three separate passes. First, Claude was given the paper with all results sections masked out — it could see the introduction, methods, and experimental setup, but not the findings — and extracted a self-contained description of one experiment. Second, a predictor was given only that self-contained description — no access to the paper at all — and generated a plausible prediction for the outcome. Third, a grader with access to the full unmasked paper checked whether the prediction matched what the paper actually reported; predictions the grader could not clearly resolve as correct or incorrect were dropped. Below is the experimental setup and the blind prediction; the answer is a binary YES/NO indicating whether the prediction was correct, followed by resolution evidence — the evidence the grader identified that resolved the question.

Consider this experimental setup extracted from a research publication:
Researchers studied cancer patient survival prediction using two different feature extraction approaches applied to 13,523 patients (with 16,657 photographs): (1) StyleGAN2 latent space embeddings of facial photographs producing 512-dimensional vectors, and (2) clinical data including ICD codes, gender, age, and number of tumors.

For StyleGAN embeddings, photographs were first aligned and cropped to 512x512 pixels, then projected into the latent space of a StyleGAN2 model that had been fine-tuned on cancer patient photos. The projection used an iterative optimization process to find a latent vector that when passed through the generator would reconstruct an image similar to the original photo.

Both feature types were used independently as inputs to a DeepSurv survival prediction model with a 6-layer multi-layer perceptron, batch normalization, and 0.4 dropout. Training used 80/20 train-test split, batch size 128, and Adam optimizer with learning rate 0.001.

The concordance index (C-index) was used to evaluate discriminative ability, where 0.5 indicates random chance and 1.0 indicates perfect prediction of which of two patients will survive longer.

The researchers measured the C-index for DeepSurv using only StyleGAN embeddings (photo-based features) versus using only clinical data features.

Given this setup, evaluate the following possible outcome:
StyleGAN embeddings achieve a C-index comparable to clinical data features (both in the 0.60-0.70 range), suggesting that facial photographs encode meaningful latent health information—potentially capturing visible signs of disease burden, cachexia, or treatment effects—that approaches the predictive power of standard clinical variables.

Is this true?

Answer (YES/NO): NO